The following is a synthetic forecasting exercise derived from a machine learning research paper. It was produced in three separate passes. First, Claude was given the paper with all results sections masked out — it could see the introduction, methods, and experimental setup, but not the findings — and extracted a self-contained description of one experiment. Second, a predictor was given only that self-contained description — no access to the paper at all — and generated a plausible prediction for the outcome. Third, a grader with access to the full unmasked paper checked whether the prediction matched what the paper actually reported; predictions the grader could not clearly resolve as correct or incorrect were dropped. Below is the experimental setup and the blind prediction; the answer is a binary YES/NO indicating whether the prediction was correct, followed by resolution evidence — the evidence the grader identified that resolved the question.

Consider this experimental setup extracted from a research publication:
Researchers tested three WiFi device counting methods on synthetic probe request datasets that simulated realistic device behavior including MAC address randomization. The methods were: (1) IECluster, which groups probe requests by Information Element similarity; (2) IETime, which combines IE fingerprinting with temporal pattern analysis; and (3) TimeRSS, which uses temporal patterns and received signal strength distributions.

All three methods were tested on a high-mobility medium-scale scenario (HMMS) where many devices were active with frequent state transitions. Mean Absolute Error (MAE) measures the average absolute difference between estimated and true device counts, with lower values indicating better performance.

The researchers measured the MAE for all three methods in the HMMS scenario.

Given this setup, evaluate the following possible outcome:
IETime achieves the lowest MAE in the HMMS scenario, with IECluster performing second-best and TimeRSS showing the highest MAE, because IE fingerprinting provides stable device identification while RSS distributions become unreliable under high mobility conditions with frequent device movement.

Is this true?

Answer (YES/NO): NO